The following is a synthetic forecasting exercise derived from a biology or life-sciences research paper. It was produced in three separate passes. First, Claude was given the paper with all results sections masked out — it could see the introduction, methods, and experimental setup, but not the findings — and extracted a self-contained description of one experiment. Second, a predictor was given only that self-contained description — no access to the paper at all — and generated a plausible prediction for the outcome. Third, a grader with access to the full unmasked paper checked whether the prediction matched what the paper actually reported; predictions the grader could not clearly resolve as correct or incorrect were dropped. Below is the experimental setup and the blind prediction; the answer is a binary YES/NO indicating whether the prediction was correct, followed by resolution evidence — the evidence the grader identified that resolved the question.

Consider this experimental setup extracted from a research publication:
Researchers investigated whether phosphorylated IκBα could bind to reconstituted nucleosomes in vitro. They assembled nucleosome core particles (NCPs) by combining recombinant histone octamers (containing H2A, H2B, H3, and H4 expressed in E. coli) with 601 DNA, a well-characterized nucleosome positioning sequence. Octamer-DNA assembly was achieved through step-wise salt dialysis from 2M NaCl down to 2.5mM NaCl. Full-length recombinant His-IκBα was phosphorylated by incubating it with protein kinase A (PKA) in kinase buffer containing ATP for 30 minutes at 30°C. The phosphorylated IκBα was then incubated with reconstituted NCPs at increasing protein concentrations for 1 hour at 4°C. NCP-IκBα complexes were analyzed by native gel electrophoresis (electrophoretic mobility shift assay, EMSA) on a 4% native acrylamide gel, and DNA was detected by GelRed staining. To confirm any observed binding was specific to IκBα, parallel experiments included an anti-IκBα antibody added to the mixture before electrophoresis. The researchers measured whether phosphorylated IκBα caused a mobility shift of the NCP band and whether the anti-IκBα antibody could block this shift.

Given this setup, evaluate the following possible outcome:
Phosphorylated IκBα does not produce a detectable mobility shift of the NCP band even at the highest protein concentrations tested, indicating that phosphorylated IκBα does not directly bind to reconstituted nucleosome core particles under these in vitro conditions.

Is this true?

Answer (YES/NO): NO